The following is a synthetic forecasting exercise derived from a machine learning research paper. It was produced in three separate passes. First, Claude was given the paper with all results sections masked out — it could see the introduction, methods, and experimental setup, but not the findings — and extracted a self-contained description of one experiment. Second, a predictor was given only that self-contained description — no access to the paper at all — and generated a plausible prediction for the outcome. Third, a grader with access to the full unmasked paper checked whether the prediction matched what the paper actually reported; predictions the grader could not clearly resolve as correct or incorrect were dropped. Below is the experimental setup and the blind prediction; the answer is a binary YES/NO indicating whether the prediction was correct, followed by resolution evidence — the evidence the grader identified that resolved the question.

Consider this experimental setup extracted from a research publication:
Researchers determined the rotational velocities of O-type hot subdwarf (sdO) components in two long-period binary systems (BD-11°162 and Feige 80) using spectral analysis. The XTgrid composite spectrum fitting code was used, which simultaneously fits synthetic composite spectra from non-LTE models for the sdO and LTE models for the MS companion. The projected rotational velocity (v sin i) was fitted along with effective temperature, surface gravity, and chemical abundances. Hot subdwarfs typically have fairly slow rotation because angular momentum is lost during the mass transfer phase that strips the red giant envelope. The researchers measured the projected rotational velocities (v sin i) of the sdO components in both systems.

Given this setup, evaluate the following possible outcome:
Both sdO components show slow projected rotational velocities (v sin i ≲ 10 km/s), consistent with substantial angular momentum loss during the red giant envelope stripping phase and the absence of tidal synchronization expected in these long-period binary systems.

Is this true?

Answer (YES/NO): NO